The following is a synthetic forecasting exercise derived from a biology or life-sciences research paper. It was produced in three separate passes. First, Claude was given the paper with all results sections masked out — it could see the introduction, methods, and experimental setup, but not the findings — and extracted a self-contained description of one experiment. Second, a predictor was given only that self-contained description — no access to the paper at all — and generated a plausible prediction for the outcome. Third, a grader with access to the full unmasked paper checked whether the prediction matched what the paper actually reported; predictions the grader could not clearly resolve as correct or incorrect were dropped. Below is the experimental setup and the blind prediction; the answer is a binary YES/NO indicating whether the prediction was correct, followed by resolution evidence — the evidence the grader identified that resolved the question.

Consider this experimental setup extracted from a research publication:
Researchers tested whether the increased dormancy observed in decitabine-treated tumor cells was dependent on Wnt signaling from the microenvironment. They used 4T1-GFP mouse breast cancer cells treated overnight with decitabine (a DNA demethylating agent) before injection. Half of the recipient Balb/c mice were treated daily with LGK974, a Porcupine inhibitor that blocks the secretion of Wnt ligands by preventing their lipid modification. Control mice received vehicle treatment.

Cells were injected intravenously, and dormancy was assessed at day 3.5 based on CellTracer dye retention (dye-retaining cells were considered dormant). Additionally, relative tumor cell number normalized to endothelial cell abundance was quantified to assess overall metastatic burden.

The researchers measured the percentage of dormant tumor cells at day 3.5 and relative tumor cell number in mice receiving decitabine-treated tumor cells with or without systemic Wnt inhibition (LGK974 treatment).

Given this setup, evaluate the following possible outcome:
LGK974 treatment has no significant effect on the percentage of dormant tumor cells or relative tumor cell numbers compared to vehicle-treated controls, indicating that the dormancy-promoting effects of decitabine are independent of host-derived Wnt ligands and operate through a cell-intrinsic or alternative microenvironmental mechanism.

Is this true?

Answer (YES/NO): NO